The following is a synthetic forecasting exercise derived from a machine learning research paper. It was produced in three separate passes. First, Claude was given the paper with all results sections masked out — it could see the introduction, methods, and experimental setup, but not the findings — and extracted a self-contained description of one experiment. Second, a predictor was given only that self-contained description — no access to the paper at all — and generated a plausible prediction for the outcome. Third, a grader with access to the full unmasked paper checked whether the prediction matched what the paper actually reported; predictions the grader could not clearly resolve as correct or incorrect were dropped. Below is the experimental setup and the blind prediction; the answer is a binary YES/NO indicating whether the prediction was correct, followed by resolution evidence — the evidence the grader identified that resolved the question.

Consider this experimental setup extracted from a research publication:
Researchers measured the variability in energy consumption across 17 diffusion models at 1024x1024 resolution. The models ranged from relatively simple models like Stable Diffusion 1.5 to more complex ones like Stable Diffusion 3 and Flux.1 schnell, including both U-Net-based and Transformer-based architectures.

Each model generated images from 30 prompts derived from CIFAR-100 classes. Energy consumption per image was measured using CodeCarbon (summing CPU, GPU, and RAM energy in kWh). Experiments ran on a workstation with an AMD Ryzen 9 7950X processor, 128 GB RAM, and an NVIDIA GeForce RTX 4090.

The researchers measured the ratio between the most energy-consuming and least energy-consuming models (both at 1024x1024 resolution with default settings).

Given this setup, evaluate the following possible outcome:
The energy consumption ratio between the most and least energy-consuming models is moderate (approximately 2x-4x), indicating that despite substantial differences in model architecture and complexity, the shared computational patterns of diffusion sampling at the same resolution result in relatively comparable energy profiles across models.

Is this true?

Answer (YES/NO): NO